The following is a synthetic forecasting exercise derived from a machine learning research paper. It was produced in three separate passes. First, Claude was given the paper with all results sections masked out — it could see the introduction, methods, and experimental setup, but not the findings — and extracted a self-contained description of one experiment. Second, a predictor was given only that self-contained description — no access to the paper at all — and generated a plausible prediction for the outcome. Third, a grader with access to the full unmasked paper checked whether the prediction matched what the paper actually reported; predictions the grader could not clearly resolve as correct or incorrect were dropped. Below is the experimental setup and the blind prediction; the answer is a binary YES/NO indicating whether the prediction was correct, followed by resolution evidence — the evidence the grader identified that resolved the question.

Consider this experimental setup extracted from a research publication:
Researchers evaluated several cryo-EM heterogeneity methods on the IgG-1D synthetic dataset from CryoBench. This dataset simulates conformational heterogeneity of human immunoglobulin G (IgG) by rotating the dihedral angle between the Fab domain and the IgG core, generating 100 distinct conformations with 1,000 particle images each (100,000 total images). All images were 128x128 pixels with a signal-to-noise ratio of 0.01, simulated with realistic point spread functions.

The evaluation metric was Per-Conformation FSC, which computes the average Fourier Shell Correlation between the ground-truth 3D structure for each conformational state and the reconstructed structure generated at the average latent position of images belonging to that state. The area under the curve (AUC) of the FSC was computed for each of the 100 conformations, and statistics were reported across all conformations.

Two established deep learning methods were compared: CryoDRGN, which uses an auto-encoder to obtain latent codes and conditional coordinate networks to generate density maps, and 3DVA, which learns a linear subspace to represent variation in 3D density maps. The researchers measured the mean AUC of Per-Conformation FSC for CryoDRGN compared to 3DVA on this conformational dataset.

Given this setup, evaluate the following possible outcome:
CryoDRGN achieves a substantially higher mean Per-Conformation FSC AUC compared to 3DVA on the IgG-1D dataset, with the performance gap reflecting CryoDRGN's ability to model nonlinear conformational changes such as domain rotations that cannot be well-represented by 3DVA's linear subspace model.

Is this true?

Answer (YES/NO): NO